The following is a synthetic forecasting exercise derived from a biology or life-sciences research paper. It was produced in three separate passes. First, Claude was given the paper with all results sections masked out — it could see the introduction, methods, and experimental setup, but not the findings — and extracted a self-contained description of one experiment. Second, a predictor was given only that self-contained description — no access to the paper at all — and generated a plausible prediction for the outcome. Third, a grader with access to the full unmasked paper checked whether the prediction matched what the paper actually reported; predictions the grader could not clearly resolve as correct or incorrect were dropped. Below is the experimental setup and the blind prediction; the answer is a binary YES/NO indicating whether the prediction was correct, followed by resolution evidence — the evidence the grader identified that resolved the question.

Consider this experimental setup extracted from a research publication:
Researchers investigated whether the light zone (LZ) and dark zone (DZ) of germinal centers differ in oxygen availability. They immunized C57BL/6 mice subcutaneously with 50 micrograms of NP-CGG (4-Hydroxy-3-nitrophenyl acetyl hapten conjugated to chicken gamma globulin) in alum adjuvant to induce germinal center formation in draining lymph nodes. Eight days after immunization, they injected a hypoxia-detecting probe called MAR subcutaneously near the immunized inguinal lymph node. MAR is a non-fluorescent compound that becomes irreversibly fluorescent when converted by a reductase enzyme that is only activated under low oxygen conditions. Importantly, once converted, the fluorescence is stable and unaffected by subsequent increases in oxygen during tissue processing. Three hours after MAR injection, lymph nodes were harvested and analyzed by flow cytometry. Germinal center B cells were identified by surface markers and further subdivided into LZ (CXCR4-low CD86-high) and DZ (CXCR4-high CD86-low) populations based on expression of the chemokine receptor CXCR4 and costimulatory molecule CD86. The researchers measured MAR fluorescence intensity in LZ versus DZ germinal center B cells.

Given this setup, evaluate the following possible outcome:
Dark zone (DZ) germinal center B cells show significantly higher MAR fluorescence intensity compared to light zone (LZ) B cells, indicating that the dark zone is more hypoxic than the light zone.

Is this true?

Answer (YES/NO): NO